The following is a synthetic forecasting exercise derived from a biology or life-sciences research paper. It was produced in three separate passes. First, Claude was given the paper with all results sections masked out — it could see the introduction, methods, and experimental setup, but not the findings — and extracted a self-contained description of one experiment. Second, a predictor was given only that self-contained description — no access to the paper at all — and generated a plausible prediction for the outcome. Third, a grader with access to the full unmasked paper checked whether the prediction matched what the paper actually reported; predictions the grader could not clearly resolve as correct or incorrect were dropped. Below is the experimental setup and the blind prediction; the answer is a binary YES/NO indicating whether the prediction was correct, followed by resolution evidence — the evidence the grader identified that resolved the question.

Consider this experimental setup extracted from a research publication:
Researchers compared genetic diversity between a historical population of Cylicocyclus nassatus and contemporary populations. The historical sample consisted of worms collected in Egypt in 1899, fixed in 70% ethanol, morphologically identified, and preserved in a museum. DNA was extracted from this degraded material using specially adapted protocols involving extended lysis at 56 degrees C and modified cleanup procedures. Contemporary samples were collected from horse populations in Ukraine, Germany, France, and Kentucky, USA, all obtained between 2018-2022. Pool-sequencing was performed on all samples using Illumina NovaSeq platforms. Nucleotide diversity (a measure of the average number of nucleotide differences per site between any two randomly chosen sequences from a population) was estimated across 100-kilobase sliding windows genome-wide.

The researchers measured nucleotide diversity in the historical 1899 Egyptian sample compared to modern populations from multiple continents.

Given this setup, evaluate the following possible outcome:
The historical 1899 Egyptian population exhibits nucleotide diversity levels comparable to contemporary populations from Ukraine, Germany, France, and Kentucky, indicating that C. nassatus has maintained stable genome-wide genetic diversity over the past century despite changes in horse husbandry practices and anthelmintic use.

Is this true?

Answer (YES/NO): NO